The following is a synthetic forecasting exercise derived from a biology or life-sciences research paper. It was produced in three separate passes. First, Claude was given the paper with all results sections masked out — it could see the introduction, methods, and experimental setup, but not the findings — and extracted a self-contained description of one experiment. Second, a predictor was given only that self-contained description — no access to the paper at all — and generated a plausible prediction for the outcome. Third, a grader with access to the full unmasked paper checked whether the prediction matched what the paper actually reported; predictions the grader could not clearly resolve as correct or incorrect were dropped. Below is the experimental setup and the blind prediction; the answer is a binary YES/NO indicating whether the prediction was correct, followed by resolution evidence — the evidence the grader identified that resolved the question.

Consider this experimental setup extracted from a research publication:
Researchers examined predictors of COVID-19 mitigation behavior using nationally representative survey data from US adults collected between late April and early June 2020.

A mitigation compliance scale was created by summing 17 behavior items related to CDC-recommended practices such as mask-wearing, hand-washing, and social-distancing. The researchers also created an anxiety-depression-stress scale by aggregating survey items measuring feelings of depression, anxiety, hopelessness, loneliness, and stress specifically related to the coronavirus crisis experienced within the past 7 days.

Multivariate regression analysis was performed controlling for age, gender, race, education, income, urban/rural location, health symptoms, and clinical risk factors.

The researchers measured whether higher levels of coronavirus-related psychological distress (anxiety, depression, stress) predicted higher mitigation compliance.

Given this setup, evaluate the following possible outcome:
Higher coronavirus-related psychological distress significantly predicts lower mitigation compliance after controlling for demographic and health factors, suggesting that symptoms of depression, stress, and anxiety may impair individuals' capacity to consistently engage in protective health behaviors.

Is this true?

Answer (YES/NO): NO